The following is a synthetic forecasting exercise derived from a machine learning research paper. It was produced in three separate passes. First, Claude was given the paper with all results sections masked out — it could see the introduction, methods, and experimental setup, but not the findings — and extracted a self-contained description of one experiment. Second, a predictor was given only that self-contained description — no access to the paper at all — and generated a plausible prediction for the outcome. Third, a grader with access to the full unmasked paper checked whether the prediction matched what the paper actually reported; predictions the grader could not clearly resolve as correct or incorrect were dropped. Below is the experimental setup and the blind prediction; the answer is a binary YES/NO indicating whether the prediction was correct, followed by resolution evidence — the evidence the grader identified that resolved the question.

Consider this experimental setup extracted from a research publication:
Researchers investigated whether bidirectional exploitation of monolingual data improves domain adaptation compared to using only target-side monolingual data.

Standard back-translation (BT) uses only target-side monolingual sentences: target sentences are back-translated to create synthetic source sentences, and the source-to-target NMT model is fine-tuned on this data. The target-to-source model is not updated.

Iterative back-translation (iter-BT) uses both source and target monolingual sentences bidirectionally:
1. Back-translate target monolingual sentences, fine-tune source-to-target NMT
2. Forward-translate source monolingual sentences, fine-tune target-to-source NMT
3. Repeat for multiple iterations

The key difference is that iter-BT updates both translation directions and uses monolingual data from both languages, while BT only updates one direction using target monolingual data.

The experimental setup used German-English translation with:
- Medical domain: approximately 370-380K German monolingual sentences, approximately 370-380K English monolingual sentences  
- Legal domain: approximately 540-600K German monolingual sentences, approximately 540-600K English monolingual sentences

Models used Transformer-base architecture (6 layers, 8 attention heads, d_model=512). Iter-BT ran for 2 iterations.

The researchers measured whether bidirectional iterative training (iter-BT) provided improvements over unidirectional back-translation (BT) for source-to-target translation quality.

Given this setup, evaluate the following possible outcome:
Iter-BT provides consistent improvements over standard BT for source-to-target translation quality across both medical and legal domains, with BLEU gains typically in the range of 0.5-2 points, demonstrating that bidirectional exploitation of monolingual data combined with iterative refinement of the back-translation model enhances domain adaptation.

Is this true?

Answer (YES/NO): NO